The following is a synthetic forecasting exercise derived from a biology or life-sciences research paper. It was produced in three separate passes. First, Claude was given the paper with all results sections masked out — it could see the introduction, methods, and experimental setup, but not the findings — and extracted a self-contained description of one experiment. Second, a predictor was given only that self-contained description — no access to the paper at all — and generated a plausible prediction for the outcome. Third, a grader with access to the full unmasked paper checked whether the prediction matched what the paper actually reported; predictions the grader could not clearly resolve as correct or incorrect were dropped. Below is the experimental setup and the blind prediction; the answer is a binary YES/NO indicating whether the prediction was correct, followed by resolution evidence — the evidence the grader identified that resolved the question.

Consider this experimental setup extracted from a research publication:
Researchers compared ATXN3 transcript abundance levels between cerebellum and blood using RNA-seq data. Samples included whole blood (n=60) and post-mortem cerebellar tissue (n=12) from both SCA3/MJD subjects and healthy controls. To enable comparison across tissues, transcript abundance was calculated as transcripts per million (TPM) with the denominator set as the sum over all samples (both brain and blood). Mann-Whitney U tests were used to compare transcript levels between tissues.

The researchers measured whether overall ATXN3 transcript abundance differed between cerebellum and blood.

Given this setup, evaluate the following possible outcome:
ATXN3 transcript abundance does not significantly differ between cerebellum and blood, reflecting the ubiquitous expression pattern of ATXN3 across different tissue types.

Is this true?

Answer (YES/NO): NO